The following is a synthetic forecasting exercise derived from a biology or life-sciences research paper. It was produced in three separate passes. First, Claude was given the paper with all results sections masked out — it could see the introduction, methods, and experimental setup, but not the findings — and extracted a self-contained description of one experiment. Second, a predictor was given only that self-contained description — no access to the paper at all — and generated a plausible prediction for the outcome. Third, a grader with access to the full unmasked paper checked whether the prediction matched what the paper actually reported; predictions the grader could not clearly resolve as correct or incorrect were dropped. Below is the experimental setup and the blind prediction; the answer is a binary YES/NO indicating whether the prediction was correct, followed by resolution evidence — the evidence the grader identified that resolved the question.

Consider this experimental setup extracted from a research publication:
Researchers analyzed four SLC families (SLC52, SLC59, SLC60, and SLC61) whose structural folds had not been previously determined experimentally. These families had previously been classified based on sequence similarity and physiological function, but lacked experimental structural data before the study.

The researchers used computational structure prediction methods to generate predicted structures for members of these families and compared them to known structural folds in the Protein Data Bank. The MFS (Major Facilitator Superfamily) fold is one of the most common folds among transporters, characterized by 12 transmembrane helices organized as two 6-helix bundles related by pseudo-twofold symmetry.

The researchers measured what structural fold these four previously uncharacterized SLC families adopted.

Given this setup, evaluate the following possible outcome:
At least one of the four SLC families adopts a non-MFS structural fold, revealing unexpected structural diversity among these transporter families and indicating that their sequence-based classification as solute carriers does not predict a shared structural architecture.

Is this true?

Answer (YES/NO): NO